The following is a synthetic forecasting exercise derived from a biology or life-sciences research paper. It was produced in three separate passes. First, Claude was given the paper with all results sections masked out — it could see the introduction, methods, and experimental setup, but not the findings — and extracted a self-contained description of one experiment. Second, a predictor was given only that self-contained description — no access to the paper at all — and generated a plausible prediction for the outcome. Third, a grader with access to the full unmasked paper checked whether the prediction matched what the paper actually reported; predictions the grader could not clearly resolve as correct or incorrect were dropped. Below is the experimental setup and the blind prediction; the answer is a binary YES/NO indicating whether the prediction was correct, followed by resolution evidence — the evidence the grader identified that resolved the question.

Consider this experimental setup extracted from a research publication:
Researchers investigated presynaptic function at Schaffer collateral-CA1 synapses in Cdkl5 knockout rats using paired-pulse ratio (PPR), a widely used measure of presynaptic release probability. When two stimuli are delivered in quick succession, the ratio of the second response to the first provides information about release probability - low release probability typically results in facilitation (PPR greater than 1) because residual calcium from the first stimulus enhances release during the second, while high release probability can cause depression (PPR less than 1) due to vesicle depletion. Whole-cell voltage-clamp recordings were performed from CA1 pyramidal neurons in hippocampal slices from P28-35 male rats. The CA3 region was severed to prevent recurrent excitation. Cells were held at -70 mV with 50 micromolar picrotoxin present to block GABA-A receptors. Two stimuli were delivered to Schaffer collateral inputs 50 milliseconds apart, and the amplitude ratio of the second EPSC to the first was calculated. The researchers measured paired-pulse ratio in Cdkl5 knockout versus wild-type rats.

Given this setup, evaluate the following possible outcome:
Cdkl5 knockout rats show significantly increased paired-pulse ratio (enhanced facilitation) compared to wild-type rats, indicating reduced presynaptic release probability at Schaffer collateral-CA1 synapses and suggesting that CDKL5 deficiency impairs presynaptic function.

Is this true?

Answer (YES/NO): NO